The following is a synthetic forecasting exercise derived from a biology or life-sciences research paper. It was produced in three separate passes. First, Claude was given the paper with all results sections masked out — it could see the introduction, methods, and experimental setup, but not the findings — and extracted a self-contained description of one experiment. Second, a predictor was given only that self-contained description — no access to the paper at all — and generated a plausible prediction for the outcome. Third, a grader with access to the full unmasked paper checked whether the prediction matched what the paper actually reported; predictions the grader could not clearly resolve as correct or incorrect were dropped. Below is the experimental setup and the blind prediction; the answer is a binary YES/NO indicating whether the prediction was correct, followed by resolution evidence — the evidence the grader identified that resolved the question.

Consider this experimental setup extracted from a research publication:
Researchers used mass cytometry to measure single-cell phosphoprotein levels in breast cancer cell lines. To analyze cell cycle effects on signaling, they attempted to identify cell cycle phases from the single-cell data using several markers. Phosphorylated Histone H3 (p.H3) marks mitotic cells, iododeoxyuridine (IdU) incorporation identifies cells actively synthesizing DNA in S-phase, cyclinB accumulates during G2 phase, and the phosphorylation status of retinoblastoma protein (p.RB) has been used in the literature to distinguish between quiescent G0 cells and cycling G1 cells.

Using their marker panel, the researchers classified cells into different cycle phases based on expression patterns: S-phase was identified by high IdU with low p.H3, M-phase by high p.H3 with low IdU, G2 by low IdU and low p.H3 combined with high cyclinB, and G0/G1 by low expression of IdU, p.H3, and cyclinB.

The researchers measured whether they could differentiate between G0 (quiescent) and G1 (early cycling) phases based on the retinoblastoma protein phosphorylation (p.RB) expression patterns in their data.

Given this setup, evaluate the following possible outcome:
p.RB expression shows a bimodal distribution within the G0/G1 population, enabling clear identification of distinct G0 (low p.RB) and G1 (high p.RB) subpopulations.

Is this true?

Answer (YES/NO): NO